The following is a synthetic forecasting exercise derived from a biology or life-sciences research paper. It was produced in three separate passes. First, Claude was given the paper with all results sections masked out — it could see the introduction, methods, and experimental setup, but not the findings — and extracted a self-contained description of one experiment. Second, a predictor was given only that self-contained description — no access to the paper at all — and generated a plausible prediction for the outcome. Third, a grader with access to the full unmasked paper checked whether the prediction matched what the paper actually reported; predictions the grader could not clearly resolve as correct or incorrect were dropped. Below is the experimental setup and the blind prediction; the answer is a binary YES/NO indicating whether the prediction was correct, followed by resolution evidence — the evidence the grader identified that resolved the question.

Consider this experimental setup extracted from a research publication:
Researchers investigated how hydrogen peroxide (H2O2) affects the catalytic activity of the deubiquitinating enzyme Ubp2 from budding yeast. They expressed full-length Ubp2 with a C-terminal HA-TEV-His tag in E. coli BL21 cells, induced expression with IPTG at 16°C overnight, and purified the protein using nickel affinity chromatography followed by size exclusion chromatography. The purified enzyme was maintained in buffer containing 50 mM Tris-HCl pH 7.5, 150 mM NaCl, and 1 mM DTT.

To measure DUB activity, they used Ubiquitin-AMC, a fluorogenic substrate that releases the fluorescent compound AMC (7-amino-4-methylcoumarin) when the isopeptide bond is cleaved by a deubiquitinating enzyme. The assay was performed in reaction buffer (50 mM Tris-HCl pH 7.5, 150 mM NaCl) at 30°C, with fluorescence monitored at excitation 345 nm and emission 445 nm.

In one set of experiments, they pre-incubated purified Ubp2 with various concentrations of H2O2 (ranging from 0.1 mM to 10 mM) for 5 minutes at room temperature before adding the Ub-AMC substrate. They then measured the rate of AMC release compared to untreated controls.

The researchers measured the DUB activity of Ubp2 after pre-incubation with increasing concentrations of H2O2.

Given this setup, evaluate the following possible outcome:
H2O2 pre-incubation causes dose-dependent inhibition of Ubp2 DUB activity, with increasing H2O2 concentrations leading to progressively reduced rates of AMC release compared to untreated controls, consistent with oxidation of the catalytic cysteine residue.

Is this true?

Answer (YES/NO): YES